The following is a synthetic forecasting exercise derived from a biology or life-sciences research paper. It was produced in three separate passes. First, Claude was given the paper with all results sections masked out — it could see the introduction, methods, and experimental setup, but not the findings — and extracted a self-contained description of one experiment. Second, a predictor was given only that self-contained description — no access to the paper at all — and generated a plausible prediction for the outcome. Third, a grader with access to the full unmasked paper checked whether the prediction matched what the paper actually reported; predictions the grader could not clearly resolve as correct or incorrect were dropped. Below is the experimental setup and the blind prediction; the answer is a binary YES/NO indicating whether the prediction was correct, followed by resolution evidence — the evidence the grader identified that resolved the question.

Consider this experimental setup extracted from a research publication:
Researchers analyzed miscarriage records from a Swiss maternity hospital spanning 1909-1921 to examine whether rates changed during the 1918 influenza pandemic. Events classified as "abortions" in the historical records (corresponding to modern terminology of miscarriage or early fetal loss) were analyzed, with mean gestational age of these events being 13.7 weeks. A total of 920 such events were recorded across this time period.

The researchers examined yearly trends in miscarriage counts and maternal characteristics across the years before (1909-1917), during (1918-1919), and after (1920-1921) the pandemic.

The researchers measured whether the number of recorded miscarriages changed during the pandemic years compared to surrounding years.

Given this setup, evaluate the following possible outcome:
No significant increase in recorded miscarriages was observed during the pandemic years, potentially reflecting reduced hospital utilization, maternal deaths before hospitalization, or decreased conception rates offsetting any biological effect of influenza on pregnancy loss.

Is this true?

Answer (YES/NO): NO